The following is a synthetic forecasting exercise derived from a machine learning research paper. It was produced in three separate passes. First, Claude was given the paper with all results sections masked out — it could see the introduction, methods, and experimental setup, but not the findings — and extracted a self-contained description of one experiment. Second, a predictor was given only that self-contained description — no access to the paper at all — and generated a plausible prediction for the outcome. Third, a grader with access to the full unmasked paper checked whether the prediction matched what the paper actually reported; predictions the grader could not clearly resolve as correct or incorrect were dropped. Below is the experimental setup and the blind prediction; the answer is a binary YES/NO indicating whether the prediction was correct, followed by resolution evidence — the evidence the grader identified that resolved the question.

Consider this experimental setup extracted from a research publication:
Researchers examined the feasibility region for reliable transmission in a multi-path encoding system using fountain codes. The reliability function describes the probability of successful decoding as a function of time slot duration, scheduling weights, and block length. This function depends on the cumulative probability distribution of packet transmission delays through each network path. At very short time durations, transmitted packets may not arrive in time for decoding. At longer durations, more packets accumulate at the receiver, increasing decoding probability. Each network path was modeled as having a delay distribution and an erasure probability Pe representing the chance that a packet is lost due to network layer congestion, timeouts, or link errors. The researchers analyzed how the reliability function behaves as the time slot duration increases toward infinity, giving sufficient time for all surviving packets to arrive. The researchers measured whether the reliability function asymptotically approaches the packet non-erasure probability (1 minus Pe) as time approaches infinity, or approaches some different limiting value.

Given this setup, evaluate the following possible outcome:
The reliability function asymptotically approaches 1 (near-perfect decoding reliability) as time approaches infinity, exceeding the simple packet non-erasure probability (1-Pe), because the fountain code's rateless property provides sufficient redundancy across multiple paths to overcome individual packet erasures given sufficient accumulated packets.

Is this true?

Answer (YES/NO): NO